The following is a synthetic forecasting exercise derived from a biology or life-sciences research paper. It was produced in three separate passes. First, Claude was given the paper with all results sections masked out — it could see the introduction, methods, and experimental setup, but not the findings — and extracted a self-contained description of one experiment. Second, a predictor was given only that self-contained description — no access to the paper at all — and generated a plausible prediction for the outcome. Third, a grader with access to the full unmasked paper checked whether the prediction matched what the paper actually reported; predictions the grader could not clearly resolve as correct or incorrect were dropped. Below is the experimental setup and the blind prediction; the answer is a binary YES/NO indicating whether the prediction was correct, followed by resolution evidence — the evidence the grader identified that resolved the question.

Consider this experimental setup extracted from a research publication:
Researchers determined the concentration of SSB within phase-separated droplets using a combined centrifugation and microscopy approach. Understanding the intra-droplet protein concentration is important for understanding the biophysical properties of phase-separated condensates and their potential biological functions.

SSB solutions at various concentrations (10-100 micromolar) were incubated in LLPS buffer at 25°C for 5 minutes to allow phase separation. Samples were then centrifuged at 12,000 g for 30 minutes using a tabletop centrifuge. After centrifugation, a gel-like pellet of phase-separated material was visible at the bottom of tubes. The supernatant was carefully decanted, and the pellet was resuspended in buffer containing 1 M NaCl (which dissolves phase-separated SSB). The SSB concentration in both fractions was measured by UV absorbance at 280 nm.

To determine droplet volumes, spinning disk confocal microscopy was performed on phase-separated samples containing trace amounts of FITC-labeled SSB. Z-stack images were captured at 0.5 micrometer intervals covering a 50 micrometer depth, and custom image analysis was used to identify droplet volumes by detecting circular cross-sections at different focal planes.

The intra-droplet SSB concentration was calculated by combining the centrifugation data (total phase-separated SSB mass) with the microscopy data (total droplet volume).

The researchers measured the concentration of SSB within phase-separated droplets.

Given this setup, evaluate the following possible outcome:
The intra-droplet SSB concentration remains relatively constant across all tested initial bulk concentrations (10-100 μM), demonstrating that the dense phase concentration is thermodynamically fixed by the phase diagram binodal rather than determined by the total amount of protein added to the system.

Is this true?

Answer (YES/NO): NO